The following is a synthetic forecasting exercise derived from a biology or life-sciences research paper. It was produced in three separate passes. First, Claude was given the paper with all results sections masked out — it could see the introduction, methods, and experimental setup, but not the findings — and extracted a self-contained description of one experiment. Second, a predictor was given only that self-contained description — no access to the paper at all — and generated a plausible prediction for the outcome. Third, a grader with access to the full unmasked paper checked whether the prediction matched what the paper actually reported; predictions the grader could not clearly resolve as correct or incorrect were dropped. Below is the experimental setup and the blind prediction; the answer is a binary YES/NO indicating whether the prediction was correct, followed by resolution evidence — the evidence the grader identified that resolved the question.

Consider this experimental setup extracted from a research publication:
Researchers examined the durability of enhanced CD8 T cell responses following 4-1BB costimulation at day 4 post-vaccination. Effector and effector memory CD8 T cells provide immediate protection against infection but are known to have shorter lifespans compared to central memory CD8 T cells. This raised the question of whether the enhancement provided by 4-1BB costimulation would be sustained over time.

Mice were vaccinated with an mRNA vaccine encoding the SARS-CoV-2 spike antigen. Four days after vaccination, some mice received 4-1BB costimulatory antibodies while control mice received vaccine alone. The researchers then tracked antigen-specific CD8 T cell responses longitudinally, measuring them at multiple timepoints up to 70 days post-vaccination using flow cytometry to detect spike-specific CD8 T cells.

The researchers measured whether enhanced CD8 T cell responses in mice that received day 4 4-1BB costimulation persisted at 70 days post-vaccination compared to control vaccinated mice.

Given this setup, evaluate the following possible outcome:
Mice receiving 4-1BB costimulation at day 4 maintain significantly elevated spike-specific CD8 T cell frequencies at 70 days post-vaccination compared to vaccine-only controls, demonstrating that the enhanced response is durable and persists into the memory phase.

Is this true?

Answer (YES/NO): YES